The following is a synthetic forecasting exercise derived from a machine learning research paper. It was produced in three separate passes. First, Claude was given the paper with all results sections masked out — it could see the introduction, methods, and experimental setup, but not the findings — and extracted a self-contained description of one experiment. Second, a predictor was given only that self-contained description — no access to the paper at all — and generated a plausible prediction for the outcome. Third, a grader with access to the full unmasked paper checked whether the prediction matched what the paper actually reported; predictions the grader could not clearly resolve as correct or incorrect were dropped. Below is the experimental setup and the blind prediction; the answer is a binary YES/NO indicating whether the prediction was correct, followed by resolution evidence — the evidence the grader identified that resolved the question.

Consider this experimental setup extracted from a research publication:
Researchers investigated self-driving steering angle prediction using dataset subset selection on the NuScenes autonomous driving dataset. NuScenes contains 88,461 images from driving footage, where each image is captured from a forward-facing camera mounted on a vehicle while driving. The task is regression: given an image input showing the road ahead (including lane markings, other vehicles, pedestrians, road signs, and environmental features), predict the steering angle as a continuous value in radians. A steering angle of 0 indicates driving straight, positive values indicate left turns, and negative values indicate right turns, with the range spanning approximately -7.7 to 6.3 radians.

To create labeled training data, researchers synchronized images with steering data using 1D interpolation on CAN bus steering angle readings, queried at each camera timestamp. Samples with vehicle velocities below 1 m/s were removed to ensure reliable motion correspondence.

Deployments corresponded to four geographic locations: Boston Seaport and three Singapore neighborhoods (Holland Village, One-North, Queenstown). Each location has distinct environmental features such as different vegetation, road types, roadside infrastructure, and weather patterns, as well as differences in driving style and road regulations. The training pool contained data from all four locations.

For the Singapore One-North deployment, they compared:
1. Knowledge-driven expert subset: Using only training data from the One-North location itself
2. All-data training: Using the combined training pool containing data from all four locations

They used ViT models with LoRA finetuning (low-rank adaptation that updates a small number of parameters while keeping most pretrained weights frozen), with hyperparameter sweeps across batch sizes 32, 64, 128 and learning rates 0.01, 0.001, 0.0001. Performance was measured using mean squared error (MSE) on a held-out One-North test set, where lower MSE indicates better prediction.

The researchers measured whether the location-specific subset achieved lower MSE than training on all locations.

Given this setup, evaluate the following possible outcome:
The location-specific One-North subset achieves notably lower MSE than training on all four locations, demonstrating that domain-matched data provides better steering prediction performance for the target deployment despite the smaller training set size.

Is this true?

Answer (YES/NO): YES